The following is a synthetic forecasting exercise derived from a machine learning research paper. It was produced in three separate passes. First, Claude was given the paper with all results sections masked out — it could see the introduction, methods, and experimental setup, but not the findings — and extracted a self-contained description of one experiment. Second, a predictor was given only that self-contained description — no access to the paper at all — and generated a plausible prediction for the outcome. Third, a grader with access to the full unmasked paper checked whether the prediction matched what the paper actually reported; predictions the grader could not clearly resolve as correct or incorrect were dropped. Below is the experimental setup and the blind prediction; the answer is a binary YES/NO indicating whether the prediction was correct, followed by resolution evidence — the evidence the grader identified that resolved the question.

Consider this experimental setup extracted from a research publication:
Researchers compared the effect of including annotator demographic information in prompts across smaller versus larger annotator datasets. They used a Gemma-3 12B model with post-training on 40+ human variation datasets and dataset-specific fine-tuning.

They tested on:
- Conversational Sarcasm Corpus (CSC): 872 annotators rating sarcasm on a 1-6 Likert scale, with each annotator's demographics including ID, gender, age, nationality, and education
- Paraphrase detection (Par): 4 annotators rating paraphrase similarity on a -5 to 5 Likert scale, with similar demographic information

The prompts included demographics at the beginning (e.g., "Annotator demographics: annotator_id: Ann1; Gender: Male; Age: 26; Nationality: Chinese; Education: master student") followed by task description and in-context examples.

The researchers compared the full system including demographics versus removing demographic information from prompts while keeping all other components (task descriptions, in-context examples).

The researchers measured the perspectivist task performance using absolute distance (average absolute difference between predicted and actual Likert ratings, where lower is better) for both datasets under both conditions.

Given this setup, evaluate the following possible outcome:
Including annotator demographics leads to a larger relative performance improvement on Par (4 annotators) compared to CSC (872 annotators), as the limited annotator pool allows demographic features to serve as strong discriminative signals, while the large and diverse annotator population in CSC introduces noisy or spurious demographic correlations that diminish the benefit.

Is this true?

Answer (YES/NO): NO